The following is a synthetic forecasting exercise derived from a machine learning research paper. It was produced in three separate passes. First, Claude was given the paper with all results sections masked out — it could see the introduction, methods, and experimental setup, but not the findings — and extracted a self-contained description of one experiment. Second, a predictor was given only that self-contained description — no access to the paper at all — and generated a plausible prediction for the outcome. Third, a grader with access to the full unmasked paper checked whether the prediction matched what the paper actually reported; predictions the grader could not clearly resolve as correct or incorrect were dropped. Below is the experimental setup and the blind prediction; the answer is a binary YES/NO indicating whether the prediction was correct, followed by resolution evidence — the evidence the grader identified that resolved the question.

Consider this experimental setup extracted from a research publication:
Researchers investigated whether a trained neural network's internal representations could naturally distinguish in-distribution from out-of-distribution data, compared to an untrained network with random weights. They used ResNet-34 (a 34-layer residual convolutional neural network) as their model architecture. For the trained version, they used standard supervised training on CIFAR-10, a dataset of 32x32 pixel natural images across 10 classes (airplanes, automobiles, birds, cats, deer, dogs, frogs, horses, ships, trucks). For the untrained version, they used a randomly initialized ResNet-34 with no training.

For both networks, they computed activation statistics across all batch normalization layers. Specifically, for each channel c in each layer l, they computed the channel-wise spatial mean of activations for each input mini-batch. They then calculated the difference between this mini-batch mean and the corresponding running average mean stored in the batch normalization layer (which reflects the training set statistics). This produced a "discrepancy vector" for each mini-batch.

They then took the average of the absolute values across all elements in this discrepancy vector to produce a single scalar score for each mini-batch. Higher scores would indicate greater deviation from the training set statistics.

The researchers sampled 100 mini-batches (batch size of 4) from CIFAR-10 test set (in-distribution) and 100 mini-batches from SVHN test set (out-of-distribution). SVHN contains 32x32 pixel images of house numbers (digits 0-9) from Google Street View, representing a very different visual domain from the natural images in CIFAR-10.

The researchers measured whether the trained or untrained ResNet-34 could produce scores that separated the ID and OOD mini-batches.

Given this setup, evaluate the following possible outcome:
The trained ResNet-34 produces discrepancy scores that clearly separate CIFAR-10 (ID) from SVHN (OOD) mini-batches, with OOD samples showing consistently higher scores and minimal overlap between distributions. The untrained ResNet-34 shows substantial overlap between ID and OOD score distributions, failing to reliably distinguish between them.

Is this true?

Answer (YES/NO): YES